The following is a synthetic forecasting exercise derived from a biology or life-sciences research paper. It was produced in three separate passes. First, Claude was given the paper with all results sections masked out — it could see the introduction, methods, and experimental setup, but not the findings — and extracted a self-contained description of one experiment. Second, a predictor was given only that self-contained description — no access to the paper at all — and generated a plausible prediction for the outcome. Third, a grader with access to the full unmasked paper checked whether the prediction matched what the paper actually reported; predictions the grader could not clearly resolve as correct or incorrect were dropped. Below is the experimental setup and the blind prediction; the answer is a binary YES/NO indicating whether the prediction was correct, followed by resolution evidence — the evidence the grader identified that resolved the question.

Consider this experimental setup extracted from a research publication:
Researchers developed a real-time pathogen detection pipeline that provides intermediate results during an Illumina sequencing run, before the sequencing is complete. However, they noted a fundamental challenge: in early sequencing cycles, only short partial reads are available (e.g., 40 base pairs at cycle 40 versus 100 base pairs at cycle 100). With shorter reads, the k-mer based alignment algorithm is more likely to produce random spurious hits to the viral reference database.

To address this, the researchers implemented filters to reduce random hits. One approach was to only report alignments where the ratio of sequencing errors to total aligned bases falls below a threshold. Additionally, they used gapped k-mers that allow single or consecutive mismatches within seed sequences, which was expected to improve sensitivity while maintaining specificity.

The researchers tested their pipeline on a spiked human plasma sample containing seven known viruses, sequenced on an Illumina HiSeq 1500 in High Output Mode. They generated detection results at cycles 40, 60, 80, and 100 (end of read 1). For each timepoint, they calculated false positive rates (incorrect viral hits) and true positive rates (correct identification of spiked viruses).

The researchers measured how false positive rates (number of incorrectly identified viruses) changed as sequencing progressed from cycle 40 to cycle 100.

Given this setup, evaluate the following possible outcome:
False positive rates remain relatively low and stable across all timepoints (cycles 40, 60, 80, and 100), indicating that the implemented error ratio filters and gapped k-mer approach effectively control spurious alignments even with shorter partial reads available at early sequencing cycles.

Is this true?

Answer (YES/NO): NO